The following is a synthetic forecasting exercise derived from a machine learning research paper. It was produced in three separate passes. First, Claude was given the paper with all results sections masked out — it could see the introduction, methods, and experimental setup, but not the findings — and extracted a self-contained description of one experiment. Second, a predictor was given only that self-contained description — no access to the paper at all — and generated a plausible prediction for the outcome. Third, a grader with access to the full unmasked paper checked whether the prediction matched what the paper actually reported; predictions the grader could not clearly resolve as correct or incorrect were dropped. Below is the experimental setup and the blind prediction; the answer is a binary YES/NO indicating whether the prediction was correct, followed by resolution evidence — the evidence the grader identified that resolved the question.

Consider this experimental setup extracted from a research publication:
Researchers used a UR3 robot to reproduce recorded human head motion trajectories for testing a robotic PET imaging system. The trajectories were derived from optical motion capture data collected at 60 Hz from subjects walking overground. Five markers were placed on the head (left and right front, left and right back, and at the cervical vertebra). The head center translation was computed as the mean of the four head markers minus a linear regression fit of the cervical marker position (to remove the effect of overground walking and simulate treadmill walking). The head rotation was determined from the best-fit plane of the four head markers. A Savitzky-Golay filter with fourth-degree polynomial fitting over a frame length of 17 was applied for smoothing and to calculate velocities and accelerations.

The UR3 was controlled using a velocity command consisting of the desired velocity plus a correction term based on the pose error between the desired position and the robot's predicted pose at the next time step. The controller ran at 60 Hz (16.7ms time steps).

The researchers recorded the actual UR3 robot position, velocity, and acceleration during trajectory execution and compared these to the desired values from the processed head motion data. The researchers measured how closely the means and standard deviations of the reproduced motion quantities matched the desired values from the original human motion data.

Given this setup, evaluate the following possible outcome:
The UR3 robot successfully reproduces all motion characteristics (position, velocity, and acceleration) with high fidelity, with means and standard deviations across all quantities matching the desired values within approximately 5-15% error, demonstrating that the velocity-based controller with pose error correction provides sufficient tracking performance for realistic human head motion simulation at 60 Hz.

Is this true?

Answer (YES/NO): NO